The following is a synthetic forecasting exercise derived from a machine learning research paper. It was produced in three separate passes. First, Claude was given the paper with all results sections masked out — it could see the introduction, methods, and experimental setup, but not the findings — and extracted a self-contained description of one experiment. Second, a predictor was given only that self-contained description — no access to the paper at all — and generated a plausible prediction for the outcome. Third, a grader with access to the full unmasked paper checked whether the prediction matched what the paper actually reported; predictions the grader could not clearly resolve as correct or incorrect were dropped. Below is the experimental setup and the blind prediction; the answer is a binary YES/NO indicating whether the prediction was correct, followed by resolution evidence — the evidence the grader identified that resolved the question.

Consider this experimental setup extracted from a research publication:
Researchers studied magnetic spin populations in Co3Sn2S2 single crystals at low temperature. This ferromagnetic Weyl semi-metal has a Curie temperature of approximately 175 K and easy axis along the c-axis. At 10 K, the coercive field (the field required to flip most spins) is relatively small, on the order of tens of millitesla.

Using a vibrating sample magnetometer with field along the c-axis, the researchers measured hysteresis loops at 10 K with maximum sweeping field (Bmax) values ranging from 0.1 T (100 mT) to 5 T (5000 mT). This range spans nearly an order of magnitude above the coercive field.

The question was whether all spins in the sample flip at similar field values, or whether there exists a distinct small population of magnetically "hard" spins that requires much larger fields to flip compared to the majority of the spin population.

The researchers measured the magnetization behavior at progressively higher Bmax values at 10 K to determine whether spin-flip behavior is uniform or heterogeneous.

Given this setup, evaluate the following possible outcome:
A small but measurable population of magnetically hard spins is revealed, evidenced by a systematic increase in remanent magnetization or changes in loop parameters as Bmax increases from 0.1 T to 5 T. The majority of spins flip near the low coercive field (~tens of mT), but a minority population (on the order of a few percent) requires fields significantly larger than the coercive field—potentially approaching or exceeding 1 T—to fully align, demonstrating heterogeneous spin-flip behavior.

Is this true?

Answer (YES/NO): NO